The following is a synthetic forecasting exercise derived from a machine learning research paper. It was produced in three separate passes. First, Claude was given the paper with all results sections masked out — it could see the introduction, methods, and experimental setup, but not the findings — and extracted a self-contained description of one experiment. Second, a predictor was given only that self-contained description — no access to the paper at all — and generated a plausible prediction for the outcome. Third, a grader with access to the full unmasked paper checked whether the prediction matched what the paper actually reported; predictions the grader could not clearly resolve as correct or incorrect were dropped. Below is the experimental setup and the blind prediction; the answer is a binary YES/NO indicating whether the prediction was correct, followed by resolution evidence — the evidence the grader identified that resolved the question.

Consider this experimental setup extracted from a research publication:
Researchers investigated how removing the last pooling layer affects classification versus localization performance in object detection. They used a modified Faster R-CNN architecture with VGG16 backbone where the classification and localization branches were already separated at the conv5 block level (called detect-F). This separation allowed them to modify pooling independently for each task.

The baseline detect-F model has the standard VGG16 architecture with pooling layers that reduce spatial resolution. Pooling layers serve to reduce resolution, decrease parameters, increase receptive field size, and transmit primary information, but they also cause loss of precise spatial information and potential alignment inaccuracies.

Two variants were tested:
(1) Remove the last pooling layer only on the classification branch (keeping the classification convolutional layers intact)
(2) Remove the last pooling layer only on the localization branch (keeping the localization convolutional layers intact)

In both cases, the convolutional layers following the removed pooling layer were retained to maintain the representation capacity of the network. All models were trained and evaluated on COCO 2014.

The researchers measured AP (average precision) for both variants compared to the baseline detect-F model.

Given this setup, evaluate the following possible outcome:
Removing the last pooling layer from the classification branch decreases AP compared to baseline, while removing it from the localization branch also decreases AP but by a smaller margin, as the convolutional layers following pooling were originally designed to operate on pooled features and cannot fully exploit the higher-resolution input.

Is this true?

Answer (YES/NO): NO